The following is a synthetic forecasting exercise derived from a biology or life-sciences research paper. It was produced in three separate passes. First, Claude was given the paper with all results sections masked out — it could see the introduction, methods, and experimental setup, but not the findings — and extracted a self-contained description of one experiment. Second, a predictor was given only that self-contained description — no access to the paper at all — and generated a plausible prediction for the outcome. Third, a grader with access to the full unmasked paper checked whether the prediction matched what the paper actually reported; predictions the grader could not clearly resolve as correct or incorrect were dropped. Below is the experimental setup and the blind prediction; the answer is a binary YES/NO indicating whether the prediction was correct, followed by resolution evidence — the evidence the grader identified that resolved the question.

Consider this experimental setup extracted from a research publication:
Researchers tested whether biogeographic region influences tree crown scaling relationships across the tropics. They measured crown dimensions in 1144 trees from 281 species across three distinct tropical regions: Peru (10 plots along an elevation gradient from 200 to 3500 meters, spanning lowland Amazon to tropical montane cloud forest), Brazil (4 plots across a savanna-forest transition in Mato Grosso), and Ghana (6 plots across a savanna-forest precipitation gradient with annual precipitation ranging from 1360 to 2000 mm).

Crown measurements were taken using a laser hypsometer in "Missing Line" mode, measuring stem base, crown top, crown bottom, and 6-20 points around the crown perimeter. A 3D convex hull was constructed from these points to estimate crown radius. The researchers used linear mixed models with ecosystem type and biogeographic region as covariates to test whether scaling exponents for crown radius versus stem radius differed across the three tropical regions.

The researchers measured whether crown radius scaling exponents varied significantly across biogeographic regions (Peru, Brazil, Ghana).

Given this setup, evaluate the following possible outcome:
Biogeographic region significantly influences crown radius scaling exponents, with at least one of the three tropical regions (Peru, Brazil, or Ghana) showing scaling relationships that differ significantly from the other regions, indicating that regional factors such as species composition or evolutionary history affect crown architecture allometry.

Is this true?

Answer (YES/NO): NO